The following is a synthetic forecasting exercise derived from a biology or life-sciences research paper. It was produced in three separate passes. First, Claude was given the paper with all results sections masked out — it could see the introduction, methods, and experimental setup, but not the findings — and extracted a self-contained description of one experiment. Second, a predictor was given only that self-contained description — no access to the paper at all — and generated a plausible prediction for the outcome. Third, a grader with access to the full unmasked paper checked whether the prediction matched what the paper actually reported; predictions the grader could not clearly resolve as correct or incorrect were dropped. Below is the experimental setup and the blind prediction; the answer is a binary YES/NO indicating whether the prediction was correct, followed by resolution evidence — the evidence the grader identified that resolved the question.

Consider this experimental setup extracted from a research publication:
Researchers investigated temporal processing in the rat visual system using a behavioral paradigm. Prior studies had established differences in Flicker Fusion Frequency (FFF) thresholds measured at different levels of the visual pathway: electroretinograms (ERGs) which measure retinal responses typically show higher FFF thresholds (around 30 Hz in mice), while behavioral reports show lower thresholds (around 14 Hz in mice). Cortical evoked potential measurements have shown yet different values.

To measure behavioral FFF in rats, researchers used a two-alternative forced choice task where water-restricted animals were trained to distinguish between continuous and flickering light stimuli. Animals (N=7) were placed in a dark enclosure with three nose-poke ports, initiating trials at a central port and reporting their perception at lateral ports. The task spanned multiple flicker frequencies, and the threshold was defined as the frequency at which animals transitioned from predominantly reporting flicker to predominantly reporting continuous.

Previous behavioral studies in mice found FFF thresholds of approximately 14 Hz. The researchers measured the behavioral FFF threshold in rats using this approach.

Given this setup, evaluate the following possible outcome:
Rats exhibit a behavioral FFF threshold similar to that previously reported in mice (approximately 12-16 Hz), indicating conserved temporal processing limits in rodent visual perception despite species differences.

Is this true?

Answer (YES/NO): NO